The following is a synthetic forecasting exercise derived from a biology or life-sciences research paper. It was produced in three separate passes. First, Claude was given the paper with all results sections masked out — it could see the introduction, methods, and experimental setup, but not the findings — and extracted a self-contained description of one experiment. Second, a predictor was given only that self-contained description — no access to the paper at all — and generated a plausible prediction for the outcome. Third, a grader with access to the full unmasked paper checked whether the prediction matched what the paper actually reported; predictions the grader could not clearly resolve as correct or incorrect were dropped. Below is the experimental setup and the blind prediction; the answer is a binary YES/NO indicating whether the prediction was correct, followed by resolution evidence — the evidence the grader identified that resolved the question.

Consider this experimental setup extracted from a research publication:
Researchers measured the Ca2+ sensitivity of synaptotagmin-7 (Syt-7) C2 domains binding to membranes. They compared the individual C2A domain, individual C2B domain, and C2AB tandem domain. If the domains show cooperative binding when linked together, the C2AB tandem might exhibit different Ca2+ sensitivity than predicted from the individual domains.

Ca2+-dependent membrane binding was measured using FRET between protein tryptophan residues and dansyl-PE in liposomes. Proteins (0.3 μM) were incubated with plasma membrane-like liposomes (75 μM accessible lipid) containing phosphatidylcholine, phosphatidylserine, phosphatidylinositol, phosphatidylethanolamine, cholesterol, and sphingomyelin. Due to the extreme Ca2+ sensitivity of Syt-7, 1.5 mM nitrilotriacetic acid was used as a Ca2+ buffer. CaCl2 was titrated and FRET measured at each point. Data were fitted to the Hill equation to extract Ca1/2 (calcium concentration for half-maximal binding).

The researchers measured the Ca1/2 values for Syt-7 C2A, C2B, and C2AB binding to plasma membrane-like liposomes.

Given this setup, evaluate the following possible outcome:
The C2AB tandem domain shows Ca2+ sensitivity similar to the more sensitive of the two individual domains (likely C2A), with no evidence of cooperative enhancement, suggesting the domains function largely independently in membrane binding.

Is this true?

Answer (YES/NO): NO